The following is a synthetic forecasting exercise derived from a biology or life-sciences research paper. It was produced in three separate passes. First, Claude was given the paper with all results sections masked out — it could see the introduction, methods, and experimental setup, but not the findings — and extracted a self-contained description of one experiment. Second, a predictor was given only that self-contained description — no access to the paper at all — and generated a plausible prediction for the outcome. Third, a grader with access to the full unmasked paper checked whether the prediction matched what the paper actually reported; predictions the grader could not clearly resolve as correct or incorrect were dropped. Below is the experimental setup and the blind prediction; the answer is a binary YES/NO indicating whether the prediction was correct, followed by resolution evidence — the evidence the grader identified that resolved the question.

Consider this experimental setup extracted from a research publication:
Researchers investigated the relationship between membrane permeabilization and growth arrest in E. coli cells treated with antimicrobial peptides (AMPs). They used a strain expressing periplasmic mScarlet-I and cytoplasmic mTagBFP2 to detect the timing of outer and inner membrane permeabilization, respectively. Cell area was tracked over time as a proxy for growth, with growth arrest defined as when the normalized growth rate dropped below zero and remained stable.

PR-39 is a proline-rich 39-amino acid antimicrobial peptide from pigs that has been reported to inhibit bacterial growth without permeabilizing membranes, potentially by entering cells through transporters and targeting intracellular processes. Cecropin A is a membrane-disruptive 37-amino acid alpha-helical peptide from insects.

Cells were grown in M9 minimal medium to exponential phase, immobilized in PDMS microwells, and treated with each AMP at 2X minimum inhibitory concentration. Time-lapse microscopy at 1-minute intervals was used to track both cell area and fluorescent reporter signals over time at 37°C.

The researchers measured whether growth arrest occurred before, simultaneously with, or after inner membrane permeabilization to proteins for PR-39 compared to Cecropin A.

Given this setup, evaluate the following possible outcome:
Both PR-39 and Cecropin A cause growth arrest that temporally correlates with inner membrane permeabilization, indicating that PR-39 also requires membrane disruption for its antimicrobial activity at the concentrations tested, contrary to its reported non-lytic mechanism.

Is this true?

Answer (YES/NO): NO